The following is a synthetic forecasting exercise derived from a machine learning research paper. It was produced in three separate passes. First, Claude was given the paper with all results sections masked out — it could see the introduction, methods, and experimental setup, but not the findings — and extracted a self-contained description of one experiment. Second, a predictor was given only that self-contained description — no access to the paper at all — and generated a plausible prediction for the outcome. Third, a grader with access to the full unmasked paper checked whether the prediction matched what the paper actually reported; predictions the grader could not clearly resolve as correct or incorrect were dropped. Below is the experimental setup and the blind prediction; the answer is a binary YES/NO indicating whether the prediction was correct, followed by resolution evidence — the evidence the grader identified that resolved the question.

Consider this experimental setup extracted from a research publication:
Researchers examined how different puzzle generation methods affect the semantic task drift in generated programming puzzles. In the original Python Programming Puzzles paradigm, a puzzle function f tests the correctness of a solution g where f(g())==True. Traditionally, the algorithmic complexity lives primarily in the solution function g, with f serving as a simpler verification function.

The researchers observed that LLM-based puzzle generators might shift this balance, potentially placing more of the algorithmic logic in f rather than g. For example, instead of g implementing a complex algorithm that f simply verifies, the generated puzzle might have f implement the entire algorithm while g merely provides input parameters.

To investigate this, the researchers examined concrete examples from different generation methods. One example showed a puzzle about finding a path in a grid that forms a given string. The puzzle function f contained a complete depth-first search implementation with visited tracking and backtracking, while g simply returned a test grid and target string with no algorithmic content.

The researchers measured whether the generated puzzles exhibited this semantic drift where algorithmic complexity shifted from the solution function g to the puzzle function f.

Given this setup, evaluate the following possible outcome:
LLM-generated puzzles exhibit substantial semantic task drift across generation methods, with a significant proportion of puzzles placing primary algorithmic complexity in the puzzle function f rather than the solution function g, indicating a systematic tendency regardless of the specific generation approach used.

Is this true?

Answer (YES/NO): YES